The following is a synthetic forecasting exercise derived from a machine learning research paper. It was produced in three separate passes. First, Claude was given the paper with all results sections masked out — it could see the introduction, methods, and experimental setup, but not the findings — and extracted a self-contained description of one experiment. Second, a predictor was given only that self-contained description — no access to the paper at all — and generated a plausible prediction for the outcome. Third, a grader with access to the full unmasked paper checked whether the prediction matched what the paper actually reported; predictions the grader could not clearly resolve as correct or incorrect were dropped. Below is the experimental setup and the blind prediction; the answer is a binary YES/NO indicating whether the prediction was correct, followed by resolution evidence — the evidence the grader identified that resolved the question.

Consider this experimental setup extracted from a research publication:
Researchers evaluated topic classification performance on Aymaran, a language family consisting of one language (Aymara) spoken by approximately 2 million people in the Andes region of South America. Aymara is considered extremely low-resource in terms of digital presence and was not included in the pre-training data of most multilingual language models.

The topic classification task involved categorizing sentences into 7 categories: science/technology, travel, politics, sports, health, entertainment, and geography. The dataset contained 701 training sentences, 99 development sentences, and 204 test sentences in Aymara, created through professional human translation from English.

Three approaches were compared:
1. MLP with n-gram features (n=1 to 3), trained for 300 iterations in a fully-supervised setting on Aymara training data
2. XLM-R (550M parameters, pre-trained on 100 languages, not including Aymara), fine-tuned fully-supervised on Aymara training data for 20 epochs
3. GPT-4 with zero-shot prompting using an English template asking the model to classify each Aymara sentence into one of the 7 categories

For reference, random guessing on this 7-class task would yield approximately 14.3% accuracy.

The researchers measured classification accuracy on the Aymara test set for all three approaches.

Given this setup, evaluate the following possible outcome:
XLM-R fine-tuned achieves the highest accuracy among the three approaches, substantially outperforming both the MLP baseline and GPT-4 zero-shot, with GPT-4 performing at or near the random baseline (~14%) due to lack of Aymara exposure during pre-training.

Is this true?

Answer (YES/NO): NO